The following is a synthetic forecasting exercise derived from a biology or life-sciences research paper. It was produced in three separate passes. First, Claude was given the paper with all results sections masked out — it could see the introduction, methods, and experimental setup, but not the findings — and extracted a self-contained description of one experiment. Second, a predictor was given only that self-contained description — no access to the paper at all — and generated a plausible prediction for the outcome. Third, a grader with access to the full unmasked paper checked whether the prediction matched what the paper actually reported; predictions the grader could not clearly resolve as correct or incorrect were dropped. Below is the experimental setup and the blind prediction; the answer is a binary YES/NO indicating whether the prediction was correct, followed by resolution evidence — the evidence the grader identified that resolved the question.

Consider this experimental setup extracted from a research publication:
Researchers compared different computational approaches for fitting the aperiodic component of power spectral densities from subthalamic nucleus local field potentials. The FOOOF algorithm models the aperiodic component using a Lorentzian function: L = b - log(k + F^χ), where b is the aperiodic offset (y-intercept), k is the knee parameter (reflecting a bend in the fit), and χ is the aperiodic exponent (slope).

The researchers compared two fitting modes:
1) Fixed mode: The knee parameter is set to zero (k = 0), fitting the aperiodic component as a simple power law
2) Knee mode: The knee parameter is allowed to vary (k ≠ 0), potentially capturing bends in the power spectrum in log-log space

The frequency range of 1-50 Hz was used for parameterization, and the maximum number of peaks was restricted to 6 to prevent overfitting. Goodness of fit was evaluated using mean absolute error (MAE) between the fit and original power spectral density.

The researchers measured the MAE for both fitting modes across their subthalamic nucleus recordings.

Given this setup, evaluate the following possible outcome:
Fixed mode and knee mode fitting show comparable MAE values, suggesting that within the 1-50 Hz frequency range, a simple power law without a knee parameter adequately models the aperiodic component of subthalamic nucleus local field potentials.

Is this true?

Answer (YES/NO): NO